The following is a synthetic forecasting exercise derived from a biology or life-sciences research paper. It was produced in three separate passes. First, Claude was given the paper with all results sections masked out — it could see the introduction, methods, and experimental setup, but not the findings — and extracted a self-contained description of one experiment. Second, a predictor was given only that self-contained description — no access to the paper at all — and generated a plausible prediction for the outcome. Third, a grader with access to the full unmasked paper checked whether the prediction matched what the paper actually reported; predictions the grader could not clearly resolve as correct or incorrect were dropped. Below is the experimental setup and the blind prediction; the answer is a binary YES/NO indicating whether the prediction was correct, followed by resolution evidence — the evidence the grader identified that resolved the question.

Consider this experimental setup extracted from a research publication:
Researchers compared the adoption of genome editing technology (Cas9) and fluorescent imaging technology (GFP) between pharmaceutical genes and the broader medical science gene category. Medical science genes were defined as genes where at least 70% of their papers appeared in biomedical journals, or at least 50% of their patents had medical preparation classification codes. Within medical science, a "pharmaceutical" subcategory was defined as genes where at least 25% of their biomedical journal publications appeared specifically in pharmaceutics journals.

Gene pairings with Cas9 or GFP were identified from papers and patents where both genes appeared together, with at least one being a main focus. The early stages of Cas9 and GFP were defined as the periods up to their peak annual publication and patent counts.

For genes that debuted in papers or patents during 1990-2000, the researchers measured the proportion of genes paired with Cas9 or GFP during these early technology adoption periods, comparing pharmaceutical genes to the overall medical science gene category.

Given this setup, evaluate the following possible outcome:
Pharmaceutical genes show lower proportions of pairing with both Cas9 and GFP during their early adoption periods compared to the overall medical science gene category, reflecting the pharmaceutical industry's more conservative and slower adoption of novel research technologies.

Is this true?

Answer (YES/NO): YES